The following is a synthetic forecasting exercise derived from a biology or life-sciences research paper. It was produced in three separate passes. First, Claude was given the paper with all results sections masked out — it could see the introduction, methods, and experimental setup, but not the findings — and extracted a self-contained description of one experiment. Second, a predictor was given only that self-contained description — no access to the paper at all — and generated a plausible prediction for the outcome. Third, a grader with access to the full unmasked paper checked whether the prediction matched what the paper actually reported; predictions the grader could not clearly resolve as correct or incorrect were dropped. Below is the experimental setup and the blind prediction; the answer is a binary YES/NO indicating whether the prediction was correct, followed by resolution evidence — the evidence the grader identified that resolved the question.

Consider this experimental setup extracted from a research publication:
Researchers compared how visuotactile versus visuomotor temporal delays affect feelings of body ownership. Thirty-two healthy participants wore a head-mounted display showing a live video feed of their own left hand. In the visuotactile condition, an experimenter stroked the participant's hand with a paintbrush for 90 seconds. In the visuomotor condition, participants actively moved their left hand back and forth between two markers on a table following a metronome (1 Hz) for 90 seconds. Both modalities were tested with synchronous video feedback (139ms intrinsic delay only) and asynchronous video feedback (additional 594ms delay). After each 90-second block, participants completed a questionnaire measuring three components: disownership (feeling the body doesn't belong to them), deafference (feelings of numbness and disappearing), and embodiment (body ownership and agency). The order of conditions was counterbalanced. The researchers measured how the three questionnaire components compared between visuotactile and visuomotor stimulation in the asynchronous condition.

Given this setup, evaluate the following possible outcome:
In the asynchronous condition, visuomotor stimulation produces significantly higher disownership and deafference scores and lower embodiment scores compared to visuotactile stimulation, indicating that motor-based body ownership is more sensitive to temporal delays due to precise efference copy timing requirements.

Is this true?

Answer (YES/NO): YES